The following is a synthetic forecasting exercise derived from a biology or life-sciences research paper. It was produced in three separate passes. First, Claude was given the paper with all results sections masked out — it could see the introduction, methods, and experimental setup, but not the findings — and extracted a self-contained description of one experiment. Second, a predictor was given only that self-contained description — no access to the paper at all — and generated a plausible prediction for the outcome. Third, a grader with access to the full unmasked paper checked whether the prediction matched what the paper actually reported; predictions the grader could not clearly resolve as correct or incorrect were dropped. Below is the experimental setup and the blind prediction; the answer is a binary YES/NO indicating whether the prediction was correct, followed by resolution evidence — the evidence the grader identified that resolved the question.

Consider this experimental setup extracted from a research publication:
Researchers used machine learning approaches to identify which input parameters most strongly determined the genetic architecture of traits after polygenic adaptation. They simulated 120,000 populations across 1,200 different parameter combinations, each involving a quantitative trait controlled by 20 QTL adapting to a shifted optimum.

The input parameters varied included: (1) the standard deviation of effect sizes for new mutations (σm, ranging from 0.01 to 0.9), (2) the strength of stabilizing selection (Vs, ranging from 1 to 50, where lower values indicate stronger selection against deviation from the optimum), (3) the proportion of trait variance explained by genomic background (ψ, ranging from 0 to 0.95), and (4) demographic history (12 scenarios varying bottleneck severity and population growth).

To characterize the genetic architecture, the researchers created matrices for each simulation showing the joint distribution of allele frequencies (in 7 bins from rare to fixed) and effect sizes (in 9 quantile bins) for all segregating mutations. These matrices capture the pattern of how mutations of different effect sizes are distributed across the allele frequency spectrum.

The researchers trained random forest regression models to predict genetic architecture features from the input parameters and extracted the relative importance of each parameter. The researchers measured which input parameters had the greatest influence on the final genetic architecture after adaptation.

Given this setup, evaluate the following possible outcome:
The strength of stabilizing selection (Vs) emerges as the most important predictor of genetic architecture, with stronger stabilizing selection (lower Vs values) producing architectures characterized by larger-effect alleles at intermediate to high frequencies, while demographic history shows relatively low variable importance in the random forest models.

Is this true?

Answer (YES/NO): NO